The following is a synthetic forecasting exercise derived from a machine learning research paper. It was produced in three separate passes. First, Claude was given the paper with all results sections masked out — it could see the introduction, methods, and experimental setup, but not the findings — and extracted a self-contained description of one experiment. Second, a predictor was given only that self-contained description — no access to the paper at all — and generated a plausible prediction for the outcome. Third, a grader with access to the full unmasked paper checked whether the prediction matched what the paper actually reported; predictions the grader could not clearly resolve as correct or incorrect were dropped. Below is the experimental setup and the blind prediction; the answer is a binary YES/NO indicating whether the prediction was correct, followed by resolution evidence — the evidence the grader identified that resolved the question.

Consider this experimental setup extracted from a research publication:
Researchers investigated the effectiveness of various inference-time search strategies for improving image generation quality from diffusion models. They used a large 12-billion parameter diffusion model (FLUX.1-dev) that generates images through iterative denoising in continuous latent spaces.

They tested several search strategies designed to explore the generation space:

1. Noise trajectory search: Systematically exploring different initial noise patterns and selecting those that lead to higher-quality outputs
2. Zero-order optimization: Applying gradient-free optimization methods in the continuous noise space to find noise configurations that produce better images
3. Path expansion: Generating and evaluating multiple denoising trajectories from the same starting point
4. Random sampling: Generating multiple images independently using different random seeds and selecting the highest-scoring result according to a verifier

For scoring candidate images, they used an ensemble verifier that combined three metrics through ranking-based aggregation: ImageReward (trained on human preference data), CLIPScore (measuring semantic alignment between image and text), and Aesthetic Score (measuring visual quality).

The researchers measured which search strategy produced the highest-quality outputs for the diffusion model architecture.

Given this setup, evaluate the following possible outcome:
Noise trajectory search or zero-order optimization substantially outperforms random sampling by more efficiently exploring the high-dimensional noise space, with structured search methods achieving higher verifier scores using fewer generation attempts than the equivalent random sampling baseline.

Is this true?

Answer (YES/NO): NO